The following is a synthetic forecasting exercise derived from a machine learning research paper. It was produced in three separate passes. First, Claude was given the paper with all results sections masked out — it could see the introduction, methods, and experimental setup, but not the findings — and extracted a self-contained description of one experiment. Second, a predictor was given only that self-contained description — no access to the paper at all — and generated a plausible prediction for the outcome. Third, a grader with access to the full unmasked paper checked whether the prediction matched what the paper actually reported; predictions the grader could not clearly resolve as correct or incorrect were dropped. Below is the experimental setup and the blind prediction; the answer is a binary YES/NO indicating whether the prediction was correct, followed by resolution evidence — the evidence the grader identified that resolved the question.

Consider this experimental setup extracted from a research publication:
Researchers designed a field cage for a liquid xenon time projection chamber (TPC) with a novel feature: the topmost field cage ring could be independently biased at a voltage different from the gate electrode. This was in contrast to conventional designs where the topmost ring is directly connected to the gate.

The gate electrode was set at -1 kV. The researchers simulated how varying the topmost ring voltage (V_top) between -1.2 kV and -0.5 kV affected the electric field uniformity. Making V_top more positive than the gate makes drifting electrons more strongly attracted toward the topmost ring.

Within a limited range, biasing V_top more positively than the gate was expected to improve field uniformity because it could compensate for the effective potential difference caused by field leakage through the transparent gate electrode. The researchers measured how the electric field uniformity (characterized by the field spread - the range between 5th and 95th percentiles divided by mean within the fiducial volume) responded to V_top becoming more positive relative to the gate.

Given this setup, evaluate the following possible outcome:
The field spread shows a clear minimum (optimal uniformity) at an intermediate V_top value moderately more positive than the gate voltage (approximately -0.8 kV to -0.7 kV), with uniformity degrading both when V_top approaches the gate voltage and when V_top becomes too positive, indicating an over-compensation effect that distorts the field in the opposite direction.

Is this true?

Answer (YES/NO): NO